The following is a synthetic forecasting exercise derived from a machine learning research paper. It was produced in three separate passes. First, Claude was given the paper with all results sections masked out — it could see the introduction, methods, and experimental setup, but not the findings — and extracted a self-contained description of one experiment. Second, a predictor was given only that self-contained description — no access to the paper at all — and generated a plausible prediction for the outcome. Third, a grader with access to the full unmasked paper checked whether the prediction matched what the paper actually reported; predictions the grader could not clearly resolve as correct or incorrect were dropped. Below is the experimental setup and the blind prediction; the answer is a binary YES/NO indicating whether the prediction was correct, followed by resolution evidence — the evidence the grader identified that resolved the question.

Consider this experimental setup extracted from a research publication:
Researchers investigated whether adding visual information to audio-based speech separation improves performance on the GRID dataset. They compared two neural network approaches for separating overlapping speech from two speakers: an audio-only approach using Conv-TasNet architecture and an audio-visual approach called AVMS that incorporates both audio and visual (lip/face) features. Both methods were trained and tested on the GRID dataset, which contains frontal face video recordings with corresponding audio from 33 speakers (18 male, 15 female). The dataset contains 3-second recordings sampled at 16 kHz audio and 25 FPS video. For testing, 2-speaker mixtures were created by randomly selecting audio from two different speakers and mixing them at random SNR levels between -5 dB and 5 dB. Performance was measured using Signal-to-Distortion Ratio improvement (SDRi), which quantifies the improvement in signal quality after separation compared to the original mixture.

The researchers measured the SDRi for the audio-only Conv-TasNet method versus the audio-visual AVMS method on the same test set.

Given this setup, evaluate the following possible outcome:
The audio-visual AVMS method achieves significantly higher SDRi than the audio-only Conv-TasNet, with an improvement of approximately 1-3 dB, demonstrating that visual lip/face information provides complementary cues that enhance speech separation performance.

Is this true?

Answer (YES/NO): NO